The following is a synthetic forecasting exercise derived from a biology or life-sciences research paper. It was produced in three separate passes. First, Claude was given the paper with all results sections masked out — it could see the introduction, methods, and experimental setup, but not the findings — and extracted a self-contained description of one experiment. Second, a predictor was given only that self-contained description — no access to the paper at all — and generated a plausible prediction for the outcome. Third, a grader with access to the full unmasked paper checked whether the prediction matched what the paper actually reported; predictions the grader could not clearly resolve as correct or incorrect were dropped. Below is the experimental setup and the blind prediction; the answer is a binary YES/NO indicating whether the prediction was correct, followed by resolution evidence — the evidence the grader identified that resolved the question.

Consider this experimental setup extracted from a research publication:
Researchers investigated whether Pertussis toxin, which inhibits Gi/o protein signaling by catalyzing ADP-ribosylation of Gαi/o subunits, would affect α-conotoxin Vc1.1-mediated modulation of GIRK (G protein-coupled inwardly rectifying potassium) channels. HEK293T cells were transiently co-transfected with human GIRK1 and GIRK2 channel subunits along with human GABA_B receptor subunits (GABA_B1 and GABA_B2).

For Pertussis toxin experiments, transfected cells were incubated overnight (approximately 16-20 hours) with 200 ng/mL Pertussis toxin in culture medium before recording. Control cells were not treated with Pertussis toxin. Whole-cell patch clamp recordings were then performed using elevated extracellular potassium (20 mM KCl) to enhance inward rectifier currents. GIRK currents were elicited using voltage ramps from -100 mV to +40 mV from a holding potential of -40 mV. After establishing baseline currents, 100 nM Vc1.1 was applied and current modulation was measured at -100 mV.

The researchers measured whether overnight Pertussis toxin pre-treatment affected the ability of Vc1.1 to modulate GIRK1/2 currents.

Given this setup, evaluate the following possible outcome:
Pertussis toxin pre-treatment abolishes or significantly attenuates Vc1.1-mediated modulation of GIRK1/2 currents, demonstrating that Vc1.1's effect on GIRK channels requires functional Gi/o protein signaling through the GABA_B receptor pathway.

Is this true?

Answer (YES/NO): YES